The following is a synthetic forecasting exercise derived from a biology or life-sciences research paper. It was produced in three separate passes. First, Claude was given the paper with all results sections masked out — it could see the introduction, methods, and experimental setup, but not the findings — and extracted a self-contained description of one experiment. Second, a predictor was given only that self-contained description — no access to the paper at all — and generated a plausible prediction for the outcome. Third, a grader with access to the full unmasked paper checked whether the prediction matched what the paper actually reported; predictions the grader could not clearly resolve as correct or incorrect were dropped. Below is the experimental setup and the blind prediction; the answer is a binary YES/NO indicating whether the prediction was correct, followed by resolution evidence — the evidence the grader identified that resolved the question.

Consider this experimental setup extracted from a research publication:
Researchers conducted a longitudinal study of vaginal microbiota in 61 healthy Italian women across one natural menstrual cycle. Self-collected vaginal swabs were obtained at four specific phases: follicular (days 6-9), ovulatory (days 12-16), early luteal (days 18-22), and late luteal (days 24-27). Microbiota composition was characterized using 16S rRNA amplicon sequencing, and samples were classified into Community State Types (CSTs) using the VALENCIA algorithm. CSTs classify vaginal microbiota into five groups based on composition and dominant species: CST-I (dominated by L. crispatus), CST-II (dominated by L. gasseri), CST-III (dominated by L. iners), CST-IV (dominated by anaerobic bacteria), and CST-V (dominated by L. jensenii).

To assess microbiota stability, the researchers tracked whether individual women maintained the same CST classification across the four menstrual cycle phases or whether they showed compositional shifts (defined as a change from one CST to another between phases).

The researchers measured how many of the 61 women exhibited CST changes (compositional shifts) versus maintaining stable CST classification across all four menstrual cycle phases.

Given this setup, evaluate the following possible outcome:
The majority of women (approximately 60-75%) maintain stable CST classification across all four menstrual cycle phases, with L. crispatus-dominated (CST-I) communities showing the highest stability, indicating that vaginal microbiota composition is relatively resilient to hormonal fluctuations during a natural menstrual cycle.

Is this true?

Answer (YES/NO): NO